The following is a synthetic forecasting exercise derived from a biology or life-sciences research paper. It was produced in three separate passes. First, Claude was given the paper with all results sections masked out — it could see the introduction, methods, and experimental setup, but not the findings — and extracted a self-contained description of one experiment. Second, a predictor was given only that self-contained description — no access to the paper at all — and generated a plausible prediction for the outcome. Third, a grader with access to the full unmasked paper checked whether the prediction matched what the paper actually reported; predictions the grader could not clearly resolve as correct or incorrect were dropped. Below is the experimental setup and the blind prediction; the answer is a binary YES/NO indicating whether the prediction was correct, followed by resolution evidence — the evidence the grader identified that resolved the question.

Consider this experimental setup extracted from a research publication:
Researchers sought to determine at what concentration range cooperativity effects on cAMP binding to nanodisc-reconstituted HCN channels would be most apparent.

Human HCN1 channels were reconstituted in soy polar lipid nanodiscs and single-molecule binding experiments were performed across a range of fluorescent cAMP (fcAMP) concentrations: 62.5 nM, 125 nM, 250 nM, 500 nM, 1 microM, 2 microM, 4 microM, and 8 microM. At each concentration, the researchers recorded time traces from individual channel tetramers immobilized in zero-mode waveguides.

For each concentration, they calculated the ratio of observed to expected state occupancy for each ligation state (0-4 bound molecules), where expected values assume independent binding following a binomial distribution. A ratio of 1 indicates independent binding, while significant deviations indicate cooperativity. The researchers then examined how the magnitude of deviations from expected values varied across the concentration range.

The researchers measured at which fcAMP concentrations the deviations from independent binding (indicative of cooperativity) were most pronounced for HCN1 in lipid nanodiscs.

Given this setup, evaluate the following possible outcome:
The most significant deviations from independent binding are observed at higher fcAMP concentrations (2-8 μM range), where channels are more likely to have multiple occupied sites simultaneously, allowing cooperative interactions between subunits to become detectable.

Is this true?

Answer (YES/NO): NO